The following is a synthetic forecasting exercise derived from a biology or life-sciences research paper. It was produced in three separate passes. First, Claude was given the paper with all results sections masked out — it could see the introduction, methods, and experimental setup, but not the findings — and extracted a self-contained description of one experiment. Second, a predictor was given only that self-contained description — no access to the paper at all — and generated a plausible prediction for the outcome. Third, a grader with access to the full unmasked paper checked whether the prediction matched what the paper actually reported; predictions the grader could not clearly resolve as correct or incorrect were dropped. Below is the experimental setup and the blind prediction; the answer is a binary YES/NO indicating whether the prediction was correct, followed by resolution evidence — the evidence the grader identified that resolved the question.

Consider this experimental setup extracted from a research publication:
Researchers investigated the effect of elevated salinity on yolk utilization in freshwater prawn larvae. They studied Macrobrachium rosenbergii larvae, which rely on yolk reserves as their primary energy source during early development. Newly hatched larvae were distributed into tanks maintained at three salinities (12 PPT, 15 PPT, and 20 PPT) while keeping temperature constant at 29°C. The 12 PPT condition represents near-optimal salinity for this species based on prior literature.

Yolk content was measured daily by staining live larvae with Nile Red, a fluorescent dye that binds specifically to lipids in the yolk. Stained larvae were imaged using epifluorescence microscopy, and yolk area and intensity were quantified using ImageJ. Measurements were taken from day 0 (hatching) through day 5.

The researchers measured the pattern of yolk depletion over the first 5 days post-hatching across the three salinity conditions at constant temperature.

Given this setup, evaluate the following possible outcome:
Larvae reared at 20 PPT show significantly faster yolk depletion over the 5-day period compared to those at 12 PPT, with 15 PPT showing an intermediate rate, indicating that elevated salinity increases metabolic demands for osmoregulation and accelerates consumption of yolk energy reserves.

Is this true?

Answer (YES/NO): NO